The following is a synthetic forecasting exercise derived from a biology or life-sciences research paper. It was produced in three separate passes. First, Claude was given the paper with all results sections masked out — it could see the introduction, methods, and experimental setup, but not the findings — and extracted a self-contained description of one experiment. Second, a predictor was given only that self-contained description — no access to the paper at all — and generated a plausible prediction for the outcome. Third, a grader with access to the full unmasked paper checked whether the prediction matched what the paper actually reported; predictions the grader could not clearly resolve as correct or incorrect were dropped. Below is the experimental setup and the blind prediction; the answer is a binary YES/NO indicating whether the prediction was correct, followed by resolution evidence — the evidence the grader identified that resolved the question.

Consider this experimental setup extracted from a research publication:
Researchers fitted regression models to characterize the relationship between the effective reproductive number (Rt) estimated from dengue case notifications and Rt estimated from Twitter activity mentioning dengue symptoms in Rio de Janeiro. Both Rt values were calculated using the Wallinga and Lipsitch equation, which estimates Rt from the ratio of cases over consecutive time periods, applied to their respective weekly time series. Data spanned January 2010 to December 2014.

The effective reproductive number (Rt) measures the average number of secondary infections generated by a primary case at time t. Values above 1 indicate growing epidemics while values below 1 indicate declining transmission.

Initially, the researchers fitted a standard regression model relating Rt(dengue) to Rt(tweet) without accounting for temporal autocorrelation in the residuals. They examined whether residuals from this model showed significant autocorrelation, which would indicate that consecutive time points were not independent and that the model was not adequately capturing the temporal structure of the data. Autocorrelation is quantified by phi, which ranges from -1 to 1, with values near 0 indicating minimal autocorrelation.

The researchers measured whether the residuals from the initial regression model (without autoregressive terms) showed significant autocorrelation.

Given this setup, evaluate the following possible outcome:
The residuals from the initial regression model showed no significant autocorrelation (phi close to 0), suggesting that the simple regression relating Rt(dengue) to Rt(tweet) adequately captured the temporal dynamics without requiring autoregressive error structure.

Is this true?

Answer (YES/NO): NO